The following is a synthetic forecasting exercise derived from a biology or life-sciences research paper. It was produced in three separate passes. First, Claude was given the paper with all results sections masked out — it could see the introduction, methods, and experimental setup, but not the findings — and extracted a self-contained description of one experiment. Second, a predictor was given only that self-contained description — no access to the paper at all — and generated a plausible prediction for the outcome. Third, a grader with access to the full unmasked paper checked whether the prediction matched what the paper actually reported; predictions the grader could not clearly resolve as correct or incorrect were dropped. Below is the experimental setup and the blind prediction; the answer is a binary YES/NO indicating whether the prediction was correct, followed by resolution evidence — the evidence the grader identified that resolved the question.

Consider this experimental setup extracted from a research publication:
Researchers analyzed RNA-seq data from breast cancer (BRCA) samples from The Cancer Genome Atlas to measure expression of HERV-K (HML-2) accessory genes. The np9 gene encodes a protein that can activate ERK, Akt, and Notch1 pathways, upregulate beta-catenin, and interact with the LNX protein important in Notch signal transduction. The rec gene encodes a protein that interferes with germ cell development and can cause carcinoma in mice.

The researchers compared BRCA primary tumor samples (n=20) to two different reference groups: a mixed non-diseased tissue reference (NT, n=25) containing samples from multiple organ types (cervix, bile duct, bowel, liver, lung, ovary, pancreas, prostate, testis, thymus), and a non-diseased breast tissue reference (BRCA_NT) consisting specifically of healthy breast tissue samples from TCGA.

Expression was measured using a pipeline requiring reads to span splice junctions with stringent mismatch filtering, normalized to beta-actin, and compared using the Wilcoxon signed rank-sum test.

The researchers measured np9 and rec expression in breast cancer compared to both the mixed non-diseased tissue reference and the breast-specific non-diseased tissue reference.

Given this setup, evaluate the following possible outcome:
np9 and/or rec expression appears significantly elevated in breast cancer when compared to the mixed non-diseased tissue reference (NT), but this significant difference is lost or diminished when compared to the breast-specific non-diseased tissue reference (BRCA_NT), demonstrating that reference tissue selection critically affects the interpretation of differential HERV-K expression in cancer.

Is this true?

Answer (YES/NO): NO